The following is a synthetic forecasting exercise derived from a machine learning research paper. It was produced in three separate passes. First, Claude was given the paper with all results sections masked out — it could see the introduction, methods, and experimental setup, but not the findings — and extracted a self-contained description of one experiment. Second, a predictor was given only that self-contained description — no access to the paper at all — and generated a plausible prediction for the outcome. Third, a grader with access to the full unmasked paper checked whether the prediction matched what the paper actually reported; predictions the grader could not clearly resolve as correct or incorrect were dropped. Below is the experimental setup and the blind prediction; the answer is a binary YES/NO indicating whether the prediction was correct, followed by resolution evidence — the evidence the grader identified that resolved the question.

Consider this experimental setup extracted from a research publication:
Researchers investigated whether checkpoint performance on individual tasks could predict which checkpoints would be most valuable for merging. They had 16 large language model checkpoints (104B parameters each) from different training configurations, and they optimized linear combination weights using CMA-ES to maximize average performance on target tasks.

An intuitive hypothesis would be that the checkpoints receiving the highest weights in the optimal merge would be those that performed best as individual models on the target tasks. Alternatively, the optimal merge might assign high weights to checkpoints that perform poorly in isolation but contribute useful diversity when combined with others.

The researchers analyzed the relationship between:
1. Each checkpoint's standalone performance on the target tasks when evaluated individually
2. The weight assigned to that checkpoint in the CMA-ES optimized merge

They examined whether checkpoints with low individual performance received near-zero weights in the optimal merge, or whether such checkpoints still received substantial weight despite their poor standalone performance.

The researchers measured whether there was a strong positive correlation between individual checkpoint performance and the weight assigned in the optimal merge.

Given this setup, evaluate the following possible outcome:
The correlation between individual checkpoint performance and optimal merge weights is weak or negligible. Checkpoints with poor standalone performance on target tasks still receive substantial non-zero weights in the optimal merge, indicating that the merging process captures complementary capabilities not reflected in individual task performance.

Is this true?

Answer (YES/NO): YES